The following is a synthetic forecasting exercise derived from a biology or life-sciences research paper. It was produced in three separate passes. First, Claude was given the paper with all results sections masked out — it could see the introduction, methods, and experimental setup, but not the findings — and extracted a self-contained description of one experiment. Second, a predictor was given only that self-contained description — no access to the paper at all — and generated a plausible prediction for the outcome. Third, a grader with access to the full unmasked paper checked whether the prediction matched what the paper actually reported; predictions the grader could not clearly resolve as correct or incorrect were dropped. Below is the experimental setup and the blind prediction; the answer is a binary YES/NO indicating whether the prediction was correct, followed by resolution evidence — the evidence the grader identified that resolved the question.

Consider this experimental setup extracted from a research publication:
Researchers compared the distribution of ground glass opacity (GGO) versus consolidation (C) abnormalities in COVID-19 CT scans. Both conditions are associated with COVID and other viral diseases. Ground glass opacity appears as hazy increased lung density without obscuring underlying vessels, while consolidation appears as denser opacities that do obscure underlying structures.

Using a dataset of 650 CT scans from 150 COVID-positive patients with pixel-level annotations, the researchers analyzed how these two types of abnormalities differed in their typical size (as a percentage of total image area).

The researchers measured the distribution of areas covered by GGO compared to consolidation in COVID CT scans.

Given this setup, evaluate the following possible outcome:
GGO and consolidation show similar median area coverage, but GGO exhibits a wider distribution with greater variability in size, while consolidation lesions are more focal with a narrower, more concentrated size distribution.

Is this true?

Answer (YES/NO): NO